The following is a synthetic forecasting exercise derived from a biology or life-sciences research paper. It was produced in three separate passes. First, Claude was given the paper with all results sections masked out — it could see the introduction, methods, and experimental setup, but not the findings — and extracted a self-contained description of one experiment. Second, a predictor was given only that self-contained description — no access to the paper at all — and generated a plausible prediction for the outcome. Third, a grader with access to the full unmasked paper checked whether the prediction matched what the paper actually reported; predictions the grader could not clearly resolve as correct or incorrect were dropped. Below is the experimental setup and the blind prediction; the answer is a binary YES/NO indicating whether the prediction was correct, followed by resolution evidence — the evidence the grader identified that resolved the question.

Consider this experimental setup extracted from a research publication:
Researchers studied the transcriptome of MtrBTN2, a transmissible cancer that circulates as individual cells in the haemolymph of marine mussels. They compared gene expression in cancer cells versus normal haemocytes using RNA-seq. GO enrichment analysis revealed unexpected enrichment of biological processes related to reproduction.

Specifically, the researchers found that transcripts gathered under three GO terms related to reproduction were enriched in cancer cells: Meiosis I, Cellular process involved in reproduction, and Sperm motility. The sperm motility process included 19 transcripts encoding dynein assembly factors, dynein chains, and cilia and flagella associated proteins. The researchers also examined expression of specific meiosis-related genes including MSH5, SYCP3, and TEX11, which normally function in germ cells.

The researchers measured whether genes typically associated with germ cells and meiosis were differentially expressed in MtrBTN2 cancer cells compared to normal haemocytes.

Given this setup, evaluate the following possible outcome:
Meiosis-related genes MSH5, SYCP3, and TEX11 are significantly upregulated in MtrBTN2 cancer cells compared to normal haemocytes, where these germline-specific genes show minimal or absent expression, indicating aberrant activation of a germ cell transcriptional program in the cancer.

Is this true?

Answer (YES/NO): YES